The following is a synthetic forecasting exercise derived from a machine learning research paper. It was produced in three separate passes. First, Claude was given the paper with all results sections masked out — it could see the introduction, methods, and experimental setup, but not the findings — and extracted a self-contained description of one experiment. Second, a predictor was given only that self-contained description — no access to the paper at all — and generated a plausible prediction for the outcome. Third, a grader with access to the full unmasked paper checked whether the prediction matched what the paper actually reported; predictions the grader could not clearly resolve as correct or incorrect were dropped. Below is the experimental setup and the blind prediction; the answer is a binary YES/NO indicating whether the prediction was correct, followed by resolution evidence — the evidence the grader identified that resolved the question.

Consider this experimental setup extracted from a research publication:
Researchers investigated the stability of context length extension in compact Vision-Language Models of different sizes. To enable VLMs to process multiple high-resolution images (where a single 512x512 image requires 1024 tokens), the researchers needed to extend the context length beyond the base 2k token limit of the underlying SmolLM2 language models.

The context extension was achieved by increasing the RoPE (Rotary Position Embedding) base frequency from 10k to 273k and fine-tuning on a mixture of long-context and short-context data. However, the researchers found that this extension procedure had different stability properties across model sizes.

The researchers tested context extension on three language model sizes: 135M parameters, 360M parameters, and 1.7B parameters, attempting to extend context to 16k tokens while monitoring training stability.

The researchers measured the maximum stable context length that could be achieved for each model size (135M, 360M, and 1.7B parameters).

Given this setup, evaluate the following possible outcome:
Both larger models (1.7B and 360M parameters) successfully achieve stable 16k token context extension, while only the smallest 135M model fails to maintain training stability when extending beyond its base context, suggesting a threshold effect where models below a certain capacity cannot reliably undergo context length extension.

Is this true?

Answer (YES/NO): NO